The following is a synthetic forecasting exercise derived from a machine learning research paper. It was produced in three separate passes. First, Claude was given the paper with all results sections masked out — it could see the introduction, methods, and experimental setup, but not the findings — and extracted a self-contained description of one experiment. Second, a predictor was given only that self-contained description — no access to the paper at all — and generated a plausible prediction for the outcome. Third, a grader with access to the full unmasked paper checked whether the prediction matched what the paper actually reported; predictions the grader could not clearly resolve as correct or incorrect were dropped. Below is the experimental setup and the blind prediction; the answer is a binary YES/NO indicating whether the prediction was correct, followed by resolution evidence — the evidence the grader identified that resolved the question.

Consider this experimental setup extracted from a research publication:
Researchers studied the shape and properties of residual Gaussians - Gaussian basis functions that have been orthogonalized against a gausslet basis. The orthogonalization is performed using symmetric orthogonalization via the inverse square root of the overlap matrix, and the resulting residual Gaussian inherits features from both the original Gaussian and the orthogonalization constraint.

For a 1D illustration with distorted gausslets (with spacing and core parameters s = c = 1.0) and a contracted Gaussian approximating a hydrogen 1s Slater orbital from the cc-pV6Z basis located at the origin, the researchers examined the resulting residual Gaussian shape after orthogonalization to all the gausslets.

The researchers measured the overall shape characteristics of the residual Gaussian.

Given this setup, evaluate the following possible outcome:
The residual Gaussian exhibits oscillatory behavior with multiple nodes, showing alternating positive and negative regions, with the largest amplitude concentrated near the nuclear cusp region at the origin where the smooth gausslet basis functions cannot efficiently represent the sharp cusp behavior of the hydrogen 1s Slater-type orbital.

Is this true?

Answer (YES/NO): YES